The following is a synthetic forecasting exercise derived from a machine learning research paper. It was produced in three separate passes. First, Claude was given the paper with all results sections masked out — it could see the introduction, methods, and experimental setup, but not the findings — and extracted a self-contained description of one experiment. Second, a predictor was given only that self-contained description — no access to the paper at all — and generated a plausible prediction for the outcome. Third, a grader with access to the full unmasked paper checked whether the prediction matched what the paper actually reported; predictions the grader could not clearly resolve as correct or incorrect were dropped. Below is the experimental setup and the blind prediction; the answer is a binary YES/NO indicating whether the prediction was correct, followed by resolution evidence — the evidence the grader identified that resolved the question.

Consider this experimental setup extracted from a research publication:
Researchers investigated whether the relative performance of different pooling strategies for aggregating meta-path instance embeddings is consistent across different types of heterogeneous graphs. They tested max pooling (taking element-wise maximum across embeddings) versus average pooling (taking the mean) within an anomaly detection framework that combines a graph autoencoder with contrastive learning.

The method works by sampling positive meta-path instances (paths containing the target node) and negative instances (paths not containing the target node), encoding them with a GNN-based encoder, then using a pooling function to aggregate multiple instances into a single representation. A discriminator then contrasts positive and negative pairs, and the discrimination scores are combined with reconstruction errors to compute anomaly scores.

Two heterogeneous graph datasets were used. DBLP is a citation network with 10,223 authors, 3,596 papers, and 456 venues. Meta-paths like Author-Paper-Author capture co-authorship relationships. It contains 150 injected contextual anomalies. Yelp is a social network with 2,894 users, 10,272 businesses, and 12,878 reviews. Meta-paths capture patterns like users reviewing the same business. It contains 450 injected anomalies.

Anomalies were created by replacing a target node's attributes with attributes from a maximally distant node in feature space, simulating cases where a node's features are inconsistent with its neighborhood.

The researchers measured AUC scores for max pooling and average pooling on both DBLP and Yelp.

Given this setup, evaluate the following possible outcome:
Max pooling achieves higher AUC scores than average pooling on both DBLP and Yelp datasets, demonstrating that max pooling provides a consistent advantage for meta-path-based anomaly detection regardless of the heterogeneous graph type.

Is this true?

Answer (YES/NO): NO